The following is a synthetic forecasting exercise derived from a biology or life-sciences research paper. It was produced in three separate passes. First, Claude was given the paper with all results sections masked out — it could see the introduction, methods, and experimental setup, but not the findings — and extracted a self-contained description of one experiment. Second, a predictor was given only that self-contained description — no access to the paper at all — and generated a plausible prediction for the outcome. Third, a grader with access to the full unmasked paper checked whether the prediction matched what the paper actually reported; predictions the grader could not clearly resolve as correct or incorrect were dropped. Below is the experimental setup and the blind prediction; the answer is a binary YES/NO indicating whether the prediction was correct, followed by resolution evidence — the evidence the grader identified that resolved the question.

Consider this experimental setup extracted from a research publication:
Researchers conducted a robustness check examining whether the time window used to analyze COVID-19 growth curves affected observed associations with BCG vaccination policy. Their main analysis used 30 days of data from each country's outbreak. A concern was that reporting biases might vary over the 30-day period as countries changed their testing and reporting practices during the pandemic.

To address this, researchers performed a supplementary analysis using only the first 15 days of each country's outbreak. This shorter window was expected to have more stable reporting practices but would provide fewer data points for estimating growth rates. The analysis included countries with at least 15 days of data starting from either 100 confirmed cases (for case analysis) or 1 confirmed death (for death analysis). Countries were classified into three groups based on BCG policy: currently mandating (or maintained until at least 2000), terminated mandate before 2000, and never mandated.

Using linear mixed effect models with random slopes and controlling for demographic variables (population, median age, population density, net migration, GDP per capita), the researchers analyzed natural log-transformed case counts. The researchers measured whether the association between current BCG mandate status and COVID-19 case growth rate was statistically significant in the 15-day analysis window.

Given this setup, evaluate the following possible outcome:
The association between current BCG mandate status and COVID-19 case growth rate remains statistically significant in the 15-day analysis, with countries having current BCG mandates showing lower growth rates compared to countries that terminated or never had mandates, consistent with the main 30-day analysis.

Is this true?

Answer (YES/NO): YES